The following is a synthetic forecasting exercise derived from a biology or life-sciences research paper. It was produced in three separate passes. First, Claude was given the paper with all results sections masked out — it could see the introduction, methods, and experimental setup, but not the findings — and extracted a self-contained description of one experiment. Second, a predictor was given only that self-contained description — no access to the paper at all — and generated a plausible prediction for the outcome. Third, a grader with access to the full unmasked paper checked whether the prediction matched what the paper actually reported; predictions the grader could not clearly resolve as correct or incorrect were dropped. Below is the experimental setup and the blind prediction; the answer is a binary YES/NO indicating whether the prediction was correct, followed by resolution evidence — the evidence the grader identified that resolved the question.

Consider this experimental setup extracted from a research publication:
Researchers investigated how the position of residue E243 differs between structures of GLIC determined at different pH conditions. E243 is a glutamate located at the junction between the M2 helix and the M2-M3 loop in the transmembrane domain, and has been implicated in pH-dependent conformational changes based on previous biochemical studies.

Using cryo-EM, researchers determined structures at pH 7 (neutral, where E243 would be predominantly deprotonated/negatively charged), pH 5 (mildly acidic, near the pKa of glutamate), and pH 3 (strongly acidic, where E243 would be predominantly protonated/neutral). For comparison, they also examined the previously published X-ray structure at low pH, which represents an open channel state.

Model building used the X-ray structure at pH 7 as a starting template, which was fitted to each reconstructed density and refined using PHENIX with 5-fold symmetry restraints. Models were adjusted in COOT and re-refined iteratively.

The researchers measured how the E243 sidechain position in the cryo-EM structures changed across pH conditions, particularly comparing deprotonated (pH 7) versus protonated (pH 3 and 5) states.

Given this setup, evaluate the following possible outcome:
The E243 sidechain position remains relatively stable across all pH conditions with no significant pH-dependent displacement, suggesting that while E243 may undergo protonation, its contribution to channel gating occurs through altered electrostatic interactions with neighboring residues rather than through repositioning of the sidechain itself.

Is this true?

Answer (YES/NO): YES